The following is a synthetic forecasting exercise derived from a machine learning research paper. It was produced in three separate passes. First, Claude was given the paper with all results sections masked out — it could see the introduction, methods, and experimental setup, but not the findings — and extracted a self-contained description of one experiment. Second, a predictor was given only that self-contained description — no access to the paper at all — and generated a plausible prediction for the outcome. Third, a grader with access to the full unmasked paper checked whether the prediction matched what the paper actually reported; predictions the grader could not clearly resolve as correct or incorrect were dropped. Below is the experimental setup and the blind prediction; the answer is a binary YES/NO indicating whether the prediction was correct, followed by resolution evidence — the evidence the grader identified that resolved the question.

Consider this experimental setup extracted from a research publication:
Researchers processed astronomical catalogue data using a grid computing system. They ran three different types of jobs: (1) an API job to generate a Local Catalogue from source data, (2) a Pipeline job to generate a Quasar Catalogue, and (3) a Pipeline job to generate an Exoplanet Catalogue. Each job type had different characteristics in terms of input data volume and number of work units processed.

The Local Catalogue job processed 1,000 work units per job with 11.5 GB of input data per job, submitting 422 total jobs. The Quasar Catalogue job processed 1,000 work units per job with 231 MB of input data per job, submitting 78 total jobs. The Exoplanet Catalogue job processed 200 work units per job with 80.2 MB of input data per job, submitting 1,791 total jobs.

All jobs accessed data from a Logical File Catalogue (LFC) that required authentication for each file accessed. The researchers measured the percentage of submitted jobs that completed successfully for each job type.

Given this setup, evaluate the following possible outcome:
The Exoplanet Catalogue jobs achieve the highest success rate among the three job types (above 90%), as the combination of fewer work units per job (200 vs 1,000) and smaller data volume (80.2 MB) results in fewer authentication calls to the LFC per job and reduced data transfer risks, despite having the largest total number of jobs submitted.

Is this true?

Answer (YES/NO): NO